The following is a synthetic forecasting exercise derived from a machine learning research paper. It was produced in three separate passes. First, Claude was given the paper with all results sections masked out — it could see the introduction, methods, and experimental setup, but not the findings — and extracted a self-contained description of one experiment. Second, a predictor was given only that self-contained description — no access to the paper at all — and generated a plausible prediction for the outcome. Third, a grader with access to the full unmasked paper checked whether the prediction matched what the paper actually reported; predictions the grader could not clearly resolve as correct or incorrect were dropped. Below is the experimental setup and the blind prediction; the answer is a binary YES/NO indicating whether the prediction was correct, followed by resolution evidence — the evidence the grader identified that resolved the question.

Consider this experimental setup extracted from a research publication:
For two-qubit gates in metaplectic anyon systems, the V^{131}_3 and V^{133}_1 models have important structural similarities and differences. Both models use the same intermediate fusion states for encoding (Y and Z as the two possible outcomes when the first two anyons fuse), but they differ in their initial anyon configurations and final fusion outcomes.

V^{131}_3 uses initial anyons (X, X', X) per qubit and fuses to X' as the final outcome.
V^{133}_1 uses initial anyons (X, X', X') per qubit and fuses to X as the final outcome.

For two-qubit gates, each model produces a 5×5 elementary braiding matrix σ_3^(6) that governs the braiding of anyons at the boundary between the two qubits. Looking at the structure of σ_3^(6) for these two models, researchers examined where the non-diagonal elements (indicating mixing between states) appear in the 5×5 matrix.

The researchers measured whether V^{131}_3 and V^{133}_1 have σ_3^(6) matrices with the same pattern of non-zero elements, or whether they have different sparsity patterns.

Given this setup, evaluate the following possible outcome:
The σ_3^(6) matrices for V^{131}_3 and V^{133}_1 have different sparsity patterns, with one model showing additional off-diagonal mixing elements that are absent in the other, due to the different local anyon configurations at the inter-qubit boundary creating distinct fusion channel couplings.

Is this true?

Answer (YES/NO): NO